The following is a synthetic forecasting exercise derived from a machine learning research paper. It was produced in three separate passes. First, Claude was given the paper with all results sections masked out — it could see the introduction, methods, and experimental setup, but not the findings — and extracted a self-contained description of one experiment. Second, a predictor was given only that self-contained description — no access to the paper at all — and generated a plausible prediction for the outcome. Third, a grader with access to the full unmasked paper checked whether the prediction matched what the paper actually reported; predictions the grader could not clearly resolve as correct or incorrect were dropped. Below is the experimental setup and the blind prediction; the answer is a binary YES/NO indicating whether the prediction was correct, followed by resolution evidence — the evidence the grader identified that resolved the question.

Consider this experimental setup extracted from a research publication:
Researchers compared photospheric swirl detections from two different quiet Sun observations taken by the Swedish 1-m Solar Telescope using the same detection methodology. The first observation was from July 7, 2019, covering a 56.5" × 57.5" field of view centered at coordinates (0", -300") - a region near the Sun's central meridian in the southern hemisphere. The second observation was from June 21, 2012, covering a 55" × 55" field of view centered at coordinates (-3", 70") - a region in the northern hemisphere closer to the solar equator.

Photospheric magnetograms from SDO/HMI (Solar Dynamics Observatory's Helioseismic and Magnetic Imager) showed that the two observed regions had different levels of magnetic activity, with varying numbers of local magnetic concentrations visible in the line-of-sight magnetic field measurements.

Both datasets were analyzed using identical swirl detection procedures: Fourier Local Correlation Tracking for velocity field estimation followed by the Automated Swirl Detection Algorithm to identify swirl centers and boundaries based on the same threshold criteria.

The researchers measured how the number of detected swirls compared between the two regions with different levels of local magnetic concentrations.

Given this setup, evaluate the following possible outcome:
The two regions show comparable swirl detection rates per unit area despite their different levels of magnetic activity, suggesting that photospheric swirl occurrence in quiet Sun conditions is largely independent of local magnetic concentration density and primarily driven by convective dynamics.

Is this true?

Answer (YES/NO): NO